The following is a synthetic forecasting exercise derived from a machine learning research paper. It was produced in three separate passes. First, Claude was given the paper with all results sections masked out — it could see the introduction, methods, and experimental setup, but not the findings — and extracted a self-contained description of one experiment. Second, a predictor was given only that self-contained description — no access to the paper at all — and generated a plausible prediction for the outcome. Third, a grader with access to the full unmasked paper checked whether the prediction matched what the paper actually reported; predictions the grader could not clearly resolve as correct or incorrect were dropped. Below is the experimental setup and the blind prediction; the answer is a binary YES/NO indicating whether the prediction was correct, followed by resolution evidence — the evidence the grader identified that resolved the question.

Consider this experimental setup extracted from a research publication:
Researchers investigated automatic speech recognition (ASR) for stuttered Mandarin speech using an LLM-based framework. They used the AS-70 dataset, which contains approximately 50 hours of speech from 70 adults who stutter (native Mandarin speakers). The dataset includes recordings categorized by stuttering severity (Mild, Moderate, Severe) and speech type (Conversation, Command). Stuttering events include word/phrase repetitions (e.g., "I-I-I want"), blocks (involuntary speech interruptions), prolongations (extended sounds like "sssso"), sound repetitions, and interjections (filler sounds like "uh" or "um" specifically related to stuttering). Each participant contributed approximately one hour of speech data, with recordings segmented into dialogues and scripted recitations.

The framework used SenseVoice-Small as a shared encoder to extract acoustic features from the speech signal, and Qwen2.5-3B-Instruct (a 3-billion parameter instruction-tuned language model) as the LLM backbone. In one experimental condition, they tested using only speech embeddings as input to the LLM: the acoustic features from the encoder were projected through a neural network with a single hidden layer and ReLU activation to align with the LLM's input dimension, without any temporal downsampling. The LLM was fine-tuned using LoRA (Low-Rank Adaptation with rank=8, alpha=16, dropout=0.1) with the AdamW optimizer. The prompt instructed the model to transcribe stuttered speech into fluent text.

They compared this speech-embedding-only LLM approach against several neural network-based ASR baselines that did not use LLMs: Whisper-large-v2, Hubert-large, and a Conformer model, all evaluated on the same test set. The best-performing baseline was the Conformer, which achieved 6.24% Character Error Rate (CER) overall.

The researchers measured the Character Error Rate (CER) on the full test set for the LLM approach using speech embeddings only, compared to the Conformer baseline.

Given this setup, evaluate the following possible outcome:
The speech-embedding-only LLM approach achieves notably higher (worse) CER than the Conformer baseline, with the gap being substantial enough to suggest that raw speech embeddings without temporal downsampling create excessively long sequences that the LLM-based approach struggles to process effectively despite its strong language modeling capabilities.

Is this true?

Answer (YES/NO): NO